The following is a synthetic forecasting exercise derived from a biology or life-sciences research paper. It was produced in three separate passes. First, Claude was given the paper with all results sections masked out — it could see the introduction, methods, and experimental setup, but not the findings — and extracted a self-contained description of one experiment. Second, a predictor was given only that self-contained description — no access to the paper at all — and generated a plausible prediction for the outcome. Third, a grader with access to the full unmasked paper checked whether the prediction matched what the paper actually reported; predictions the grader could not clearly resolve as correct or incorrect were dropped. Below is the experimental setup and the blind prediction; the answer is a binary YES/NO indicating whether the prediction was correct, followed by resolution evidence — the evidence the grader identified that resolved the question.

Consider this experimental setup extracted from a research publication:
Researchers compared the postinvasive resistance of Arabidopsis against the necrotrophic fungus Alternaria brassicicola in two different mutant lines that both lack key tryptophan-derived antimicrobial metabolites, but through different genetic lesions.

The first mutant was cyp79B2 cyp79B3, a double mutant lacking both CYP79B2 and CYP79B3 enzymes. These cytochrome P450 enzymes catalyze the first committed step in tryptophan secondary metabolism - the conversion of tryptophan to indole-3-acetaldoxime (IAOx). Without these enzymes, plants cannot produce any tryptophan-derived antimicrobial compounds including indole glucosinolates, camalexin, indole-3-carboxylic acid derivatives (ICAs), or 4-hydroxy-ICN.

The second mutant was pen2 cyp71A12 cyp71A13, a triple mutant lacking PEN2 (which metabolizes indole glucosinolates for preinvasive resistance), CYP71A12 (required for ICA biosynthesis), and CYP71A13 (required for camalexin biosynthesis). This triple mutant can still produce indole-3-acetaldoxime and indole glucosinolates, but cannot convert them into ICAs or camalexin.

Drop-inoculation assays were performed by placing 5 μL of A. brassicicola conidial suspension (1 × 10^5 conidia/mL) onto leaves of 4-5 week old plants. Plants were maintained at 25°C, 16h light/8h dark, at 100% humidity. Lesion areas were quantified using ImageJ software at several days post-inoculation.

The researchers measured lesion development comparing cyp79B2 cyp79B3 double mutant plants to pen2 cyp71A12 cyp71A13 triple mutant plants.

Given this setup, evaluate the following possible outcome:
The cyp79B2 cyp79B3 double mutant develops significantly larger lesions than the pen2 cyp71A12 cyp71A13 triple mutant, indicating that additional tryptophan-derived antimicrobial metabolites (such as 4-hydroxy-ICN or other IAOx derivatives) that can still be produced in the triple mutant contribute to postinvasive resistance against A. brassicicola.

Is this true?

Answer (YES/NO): NO